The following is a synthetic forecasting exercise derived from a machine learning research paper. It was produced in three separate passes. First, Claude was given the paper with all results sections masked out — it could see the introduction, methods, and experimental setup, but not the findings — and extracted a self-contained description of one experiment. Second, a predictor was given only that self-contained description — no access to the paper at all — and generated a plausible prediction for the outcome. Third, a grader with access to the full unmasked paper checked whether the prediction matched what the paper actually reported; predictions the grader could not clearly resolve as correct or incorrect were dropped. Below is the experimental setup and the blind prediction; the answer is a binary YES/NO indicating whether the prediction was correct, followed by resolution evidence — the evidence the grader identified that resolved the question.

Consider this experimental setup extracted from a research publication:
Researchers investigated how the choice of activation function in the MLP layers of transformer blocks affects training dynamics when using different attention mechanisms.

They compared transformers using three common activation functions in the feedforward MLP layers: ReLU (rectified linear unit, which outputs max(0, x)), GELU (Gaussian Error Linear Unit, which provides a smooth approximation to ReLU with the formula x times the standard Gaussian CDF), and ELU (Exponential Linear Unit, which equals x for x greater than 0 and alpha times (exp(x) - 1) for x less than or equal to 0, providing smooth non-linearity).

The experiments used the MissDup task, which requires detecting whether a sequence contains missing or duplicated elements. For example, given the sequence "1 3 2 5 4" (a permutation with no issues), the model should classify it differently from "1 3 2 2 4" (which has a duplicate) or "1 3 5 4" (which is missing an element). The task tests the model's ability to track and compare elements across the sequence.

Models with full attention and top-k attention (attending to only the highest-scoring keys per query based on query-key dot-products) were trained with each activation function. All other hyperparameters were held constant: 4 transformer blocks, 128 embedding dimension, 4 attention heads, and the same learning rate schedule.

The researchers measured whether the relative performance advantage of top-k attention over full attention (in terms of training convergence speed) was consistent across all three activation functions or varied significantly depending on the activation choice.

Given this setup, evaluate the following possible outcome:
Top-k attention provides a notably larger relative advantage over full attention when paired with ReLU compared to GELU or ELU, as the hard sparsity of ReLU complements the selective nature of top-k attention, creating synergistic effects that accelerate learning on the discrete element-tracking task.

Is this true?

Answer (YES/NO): NO